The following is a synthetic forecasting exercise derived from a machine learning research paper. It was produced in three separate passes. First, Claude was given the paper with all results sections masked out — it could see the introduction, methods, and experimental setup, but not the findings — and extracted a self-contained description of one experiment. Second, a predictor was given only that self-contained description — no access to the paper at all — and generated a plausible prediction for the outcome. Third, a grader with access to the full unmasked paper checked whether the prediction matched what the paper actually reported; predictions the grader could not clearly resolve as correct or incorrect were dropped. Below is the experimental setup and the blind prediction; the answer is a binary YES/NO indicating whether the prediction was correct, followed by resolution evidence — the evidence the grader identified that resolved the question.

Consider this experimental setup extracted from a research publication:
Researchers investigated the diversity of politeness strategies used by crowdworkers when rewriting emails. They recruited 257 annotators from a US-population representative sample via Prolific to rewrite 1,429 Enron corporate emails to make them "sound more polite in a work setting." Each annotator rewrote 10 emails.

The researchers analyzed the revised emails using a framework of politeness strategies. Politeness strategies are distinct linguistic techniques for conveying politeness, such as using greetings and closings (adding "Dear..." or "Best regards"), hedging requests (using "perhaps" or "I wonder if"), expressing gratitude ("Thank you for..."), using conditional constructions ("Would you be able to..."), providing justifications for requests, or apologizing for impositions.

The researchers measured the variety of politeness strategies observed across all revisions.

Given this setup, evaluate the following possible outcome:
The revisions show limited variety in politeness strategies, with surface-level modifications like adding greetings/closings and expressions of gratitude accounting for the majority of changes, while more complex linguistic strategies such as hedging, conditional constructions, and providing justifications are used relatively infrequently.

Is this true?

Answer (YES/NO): NO